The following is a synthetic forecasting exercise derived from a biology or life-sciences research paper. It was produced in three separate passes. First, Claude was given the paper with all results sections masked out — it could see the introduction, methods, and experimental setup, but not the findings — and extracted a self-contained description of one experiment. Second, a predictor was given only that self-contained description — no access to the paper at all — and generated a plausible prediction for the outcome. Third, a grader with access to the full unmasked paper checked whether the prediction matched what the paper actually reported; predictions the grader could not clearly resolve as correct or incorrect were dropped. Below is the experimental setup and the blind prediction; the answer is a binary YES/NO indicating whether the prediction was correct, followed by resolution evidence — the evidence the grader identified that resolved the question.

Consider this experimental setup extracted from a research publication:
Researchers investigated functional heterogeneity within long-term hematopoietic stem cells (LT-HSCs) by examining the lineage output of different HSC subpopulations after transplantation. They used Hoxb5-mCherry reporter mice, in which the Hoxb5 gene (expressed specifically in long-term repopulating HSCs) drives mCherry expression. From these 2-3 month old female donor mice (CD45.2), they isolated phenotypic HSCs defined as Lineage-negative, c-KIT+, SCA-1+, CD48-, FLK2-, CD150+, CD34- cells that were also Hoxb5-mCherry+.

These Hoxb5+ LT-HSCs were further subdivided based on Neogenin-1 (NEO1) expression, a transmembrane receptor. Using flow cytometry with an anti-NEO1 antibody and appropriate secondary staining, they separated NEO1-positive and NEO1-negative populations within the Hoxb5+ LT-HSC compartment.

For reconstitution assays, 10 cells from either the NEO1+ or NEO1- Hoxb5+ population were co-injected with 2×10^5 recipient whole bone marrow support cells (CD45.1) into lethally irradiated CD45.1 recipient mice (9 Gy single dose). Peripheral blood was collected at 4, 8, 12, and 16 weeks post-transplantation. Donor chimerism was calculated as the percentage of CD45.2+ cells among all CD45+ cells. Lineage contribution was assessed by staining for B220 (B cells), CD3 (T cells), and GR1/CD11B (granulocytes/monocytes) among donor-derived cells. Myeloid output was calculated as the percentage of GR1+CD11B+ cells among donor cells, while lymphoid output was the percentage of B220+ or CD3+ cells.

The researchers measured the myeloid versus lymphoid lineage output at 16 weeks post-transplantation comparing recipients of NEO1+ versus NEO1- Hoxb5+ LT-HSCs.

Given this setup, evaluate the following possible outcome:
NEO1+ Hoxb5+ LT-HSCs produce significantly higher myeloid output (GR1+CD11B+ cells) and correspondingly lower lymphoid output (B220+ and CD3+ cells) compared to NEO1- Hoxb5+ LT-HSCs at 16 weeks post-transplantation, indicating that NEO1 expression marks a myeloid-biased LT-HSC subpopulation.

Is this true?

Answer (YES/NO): YES